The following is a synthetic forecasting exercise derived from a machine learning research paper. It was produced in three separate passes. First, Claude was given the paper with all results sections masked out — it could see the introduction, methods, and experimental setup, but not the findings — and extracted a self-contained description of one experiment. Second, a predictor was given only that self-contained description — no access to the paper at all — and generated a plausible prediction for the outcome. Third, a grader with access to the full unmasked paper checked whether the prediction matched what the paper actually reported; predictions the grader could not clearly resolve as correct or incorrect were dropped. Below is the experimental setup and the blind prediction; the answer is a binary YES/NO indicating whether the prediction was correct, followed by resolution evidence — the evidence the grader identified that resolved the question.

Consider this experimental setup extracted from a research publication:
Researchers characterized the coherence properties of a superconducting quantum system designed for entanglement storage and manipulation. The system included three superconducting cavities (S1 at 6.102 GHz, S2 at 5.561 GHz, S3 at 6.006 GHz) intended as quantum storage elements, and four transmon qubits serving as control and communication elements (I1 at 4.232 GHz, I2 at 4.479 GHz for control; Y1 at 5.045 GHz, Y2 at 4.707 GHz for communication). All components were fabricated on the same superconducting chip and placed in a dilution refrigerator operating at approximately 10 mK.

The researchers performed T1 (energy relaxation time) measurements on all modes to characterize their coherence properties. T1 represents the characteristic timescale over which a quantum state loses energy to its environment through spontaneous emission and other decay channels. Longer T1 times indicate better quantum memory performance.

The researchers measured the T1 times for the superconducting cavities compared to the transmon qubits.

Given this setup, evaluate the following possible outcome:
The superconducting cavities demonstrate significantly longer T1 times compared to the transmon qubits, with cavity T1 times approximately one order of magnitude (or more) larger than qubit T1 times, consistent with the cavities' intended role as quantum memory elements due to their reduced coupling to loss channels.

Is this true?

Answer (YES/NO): NO